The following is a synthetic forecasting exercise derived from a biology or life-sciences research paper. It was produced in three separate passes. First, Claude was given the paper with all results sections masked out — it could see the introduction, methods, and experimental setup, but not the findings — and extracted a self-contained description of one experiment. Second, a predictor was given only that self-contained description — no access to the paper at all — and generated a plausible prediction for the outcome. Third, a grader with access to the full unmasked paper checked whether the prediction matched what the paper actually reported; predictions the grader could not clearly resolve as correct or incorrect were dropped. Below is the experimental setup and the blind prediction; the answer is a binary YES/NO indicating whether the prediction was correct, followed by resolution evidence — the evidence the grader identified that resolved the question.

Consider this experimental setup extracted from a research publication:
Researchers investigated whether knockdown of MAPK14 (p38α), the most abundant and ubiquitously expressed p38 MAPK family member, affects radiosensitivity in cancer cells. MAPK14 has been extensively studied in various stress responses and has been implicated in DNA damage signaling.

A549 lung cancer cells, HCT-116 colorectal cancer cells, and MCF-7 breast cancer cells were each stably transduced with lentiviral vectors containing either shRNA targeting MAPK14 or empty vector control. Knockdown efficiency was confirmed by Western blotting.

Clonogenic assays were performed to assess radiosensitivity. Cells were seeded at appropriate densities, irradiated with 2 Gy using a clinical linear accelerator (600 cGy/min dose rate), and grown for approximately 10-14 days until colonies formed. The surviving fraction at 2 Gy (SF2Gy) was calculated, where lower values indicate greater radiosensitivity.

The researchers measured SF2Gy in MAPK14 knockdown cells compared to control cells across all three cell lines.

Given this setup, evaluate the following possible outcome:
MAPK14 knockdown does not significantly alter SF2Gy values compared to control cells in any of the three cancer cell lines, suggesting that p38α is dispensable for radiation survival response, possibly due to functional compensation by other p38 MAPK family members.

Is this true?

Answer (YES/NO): YES